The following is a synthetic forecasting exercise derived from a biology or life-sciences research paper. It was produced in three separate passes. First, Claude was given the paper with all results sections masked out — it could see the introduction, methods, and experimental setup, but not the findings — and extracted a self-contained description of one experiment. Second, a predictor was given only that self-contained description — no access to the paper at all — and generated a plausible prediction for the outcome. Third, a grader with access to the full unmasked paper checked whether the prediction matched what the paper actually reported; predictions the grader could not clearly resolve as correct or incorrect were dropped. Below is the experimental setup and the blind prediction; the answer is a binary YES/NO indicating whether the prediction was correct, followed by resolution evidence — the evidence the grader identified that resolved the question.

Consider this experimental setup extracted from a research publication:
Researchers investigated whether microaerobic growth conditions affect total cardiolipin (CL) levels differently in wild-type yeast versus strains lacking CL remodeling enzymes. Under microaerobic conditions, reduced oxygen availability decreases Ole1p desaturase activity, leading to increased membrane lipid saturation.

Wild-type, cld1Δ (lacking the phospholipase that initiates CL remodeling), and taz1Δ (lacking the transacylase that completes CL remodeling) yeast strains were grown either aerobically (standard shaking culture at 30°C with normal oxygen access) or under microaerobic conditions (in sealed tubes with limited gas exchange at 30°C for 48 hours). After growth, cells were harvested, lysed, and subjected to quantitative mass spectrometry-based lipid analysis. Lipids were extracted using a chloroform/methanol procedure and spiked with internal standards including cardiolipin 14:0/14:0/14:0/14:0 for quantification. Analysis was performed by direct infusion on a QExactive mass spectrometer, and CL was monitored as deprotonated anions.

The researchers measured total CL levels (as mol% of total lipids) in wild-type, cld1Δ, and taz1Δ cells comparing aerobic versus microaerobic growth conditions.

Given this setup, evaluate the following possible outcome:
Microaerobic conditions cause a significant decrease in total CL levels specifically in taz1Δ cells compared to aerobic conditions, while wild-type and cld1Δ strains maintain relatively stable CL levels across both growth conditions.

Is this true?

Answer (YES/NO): NO